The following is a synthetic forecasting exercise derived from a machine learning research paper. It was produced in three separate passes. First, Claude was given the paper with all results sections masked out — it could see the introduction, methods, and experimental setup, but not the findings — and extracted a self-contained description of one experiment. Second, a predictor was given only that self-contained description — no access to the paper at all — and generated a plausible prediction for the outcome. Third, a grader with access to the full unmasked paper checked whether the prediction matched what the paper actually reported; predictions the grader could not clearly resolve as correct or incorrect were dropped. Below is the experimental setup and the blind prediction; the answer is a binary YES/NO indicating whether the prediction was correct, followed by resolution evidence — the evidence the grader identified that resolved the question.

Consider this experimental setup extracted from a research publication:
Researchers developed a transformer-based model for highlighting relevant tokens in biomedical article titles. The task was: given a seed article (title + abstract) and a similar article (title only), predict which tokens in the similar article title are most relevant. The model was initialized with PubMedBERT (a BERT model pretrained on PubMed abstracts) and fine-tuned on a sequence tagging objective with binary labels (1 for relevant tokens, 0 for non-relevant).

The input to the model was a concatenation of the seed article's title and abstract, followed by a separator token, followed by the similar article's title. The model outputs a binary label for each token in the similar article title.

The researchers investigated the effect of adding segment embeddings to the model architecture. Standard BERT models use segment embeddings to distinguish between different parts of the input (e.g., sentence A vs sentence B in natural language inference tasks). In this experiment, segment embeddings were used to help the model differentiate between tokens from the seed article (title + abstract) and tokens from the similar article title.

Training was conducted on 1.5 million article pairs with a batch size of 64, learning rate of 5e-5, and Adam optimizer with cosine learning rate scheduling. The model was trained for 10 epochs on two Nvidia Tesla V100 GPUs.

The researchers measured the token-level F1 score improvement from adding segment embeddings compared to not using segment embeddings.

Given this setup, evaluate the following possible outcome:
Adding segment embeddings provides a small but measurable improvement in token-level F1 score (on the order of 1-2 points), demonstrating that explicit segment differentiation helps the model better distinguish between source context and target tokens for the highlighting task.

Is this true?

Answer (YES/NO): NO